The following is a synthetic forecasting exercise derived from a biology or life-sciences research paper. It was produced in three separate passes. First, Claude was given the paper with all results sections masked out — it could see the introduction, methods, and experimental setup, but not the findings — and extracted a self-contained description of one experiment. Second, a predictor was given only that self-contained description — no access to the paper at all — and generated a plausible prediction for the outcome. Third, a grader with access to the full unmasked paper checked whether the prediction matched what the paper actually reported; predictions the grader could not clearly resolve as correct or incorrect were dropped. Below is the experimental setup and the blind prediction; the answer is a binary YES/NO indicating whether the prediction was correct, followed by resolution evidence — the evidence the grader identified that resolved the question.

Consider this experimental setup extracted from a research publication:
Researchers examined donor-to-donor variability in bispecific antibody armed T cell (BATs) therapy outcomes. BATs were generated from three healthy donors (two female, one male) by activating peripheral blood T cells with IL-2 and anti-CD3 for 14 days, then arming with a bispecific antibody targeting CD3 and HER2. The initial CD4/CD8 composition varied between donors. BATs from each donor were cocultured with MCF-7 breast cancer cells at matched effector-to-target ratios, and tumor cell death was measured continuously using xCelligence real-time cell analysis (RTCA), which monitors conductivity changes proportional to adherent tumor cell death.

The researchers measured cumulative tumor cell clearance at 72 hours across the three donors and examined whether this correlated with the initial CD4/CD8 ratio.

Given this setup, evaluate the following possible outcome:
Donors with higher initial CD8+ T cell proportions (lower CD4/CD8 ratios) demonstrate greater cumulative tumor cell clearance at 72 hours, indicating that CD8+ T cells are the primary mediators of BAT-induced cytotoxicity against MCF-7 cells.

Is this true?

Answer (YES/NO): YES